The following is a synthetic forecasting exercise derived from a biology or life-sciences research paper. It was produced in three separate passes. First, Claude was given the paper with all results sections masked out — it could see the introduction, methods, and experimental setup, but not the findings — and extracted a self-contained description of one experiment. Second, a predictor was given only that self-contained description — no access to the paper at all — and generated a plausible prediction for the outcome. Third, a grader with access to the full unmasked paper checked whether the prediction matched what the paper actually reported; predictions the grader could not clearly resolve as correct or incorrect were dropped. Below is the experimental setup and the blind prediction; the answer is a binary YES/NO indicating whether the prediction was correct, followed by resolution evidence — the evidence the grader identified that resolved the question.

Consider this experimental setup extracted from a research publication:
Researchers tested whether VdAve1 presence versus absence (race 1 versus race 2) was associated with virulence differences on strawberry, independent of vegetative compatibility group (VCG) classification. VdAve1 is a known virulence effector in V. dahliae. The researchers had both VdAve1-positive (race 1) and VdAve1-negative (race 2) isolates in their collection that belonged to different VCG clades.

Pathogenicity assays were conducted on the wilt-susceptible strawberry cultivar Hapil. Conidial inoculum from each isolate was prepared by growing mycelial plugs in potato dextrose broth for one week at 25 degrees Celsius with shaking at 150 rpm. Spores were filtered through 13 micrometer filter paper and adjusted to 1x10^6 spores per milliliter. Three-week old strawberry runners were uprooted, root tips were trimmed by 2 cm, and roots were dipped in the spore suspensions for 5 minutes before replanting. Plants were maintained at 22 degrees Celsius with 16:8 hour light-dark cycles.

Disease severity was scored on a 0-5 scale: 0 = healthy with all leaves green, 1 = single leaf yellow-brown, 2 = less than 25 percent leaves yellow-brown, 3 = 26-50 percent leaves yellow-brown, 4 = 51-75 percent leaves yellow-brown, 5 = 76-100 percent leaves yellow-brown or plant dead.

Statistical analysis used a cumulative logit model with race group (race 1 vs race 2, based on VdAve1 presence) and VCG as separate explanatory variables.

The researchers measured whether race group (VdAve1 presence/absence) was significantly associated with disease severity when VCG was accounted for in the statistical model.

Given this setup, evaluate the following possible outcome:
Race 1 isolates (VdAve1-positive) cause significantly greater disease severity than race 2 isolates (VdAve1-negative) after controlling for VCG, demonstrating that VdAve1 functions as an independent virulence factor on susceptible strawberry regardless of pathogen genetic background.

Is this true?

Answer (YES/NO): NO